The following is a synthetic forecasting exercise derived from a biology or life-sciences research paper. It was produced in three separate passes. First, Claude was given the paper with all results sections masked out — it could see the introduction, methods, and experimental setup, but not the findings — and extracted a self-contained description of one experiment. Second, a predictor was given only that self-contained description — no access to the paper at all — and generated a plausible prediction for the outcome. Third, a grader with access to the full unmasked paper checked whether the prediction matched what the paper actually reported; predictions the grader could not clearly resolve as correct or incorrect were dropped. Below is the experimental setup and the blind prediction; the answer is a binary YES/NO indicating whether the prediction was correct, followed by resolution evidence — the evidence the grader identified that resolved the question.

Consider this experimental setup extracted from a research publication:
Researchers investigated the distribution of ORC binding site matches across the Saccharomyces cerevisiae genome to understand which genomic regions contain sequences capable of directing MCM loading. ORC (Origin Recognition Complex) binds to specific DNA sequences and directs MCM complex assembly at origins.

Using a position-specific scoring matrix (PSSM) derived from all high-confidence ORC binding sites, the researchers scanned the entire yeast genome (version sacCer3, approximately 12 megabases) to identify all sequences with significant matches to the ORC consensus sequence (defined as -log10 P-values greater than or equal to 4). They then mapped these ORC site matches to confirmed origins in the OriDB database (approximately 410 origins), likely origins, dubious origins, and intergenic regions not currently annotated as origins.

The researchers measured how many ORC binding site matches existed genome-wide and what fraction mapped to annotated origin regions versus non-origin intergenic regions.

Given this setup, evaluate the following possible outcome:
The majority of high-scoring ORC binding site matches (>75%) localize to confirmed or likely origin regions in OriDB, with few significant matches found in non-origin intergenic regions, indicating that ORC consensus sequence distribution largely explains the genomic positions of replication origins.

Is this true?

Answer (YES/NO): NO